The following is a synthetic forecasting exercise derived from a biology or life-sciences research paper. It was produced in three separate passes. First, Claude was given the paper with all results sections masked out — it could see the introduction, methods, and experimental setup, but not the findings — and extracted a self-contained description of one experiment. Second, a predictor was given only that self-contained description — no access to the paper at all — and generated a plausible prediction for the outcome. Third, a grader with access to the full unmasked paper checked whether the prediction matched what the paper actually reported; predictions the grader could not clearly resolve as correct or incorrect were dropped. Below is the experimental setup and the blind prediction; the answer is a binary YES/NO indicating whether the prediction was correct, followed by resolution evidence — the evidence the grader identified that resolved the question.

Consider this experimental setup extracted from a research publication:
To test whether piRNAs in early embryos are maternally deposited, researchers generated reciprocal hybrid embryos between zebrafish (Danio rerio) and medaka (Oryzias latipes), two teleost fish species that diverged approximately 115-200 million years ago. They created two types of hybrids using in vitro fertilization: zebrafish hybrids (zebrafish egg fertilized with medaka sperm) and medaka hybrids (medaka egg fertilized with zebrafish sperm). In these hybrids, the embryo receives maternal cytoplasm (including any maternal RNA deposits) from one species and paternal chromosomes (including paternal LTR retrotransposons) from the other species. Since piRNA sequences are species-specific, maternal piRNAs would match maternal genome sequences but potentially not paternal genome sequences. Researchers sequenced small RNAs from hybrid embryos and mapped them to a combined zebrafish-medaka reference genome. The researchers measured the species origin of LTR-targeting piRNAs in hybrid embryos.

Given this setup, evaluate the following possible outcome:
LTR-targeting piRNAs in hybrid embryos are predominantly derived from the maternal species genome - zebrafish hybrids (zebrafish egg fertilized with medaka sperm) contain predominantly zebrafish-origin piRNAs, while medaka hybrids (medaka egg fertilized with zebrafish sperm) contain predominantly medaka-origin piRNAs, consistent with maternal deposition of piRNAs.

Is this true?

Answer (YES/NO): YES